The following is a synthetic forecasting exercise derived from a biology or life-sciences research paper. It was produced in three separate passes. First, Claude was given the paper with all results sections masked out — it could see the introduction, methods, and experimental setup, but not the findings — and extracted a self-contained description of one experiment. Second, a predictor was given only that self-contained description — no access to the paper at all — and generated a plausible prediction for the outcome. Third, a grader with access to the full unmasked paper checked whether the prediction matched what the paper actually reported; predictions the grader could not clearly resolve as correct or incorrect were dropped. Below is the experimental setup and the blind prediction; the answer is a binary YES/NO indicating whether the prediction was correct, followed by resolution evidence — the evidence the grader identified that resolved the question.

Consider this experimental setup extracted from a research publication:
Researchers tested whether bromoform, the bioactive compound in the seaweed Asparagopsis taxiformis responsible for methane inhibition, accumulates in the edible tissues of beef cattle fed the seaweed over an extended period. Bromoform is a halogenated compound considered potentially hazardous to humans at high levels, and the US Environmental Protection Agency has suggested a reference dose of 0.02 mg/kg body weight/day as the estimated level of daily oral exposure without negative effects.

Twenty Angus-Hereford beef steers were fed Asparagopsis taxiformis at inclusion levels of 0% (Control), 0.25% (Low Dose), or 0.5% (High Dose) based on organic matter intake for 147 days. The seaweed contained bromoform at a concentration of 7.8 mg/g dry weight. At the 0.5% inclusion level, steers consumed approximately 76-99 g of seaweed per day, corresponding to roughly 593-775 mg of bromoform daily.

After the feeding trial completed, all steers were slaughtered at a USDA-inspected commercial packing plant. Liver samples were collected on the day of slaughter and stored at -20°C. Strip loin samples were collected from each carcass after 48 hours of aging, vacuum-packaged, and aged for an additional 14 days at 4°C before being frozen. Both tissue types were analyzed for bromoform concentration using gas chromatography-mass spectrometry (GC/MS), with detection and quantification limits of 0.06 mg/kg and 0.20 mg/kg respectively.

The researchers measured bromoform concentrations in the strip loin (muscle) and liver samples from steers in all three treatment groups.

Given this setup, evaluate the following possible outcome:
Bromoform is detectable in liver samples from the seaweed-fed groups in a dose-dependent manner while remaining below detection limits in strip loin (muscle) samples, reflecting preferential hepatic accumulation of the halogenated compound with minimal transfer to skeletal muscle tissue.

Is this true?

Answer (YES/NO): NO